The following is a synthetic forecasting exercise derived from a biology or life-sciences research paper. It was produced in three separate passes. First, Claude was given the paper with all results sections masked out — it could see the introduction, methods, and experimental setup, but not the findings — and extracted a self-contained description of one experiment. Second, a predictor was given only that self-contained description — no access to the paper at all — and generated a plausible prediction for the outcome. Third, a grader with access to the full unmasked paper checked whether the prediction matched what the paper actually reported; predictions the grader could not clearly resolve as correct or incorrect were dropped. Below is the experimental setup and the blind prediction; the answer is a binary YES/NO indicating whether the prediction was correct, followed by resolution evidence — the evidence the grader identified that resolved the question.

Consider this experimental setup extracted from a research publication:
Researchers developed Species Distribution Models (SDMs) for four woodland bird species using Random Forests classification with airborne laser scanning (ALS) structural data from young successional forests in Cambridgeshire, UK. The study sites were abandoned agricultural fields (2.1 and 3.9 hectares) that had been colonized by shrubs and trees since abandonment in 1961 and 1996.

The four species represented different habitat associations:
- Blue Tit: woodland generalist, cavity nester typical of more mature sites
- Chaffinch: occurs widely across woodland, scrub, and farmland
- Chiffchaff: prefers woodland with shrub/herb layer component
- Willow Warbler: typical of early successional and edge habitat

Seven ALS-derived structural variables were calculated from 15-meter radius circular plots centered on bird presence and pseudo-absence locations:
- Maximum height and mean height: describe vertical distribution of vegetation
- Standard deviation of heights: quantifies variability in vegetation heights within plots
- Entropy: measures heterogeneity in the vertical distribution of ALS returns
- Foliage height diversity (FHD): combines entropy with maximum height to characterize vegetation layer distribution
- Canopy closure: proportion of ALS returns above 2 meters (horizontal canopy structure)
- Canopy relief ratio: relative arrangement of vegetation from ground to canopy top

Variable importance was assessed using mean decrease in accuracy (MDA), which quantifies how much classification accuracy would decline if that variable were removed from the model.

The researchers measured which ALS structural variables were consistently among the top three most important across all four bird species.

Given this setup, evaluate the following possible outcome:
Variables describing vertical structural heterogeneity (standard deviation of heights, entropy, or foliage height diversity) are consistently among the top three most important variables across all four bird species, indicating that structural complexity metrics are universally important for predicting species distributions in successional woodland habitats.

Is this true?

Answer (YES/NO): YES